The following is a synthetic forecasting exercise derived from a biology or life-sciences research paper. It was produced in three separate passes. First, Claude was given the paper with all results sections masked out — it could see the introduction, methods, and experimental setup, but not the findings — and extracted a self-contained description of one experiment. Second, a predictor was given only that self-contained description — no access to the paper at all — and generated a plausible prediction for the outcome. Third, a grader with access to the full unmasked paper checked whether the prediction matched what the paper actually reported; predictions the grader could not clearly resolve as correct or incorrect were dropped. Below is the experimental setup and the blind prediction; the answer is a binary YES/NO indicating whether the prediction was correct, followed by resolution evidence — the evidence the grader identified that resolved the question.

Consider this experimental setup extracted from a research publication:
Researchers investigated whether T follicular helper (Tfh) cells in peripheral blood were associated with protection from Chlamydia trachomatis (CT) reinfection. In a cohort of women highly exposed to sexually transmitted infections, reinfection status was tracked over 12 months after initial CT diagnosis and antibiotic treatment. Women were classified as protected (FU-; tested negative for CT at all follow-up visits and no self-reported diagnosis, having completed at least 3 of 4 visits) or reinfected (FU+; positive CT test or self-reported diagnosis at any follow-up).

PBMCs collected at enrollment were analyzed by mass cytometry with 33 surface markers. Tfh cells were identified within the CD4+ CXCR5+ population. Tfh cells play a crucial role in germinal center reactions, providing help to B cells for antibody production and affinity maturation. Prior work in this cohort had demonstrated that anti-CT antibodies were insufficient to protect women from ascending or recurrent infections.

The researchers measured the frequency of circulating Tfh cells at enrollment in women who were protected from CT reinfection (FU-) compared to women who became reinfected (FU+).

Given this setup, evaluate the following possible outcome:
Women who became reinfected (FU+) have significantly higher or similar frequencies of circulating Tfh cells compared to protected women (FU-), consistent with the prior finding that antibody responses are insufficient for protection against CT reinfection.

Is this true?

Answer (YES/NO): YES